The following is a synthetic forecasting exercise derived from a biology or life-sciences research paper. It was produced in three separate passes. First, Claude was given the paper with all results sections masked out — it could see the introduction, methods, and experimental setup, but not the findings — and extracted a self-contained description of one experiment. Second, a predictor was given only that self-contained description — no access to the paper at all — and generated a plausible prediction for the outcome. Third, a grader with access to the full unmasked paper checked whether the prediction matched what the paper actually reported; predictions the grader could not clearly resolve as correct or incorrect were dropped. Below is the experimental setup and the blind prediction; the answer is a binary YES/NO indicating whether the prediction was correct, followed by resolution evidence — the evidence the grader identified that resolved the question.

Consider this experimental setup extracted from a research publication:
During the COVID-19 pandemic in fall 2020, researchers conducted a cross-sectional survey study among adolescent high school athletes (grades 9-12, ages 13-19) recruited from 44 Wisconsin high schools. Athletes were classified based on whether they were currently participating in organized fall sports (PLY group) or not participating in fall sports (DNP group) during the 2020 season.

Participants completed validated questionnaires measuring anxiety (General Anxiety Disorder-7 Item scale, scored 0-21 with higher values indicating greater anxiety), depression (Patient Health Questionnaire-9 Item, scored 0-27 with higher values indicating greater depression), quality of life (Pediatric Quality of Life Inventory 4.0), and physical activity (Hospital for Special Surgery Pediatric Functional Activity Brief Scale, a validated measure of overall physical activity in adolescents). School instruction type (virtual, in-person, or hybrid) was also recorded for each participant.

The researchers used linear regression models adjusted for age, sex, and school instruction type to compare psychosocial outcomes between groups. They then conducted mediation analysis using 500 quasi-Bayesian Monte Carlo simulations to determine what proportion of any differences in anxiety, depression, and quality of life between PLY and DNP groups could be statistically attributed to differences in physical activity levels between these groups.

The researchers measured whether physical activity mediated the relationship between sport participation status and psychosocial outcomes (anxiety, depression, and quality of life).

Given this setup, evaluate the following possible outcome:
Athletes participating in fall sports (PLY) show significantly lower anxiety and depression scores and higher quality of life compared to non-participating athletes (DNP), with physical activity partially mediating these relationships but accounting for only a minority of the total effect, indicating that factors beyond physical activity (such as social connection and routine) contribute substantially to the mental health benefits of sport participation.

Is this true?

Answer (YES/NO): YES